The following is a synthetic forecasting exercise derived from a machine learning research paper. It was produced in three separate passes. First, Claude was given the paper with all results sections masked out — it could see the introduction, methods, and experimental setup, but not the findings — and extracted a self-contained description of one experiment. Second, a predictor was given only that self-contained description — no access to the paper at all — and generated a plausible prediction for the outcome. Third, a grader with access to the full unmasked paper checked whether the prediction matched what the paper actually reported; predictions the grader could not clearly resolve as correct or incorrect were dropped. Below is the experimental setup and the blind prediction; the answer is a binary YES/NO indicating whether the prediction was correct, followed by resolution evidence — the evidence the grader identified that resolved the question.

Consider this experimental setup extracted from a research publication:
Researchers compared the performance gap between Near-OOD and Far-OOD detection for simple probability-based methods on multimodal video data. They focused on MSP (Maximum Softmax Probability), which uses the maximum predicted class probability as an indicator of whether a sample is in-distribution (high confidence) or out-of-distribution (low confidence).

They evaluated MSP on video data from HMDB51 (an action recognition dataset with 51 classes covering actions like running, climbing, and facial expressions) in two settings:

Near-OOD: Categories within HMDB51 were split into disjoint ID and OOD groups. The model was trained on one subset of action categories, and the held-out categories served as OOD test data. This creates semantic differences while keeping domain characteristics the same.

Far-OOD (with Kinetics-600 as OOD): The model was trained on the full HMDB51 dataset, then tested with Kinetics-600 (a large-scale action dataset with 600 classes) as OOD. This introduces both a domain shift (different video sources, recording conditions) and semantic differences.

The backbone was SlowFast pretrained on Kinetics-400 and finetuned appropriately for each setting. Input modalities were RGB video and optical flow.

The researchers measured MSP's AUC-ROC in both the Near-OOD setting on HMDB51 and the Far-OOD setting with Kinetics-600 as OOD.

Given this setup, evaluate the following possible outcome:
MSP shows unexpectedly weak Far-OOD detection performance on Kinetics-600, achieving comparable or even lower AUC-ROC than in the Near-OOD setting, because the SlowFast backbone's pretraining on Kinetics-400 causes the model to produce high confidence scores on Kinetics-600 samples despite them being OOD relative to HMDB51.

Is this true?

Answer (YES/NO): NO